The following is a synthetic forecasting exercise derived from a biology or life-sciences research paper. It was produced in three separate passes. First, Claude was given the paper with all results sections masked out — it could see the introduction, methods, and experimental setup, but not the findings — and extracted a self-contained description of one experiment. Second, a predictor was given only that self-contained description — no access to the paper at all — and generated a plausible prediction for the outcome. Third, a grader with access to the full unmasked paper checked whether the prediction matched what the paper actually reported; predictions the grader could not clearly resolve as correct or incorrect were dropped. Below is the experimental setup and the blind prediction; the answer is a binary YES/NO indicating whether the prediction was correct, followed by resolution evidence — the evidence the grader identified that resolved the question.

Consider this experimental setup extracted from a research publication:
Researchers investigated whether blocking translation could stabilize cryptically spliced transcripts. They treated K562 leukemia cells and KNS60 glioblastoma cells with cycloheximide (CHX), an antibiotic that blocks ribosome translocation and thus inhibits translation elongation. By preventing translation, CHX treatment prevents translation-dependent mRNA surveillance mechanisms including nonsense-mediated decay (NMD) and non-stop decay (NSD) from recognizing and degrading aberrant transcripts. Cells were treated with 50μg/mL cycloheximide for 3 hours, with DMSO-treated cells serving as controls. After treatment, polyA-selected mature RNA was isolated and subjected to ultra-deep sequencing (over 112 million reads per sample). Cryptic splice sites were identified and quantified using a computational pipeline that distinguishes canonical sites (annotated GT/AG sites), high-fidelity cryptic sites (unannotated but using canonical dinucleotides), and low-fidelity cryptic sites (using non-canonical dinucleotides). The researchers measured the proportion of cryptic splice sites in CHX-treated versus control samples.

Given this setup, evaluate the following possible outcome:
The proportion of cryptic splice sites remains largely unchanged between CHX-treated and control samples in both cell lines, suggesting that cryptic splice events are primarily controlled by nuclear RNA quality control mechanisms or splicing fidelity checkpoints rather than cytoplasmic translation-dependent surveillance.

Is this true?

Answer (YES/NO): NO